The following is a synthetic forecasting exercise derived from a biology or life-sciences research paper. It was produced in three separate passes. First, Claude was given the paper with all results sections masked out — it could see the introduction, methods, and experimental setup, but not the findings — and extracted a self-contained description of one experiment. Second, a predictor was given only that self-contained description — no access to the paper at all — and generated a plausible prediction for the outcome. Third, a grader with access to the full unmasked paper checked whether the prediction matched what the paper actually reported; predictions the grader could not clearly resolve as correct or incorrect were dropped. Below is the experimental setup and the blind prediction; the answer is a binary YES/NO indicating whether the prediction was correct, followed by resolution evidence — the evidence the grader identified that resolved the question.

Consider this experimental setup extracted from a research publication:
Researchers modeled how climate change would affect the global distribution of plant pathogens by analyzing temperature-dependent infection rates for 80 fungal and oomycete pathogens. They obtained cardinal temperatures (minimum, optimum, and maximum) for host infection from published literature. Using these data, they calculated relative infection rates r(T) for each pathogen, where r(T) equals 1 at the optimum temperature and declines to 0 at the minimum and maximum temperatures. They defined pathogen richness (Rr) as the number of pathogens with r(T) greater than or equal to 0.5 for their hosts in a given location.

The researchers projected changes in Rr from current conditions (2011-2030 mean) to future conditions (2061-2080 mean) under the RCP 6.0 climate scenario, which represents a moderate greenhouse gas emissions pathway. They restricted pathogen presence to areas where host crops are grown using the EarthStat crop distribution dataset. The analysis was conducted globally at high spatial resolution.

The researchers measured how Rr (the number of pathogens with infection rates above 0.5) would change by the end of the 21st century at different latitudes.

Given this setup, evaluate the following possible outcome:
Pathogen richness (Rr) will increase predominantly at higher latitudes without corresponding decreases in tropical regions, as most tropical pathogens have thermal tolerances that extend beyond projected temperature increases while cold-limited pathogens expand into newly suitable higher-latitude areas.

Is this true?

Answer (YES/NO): NO